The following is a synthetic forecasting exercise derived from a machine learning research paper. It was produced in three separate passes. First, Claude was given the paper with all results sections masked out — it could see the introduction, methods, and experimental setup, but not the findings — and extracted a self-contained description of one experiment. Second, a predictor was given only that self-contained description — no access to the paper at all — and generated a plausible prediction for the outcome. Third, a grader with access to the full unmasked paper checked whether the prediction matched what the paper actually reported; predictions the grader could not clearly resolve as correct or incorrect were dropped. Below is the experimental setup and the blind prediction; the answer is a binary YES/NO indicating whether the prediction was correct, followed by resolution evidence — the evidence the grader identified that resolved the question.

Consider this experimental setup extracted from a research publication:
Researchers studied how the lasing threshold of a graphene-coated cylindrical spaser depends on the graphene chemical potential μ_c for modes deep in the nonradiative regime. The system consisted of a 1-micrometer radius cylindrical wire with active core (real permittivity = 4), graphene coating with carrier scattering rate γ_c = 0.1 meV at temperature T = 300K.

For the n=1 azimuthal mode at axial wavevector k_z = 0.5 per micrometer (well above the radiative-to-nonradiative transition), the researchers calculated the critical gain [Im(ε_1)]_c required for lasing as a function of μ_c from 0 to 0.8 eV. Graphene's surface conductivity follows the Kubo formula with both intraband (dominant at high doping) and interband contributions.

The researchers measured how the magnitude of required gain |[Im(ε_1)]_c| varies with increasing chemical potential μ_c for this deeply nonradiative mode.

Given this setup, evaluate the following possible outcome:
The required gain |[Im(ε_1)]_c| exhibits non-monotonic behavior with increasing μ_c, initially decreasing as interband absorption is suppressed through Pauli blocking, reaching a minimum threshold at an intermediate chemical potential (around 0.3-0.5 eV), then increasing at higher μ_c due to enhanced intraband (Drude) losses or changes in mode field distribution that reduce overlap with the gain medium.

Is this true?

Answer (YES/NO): NO